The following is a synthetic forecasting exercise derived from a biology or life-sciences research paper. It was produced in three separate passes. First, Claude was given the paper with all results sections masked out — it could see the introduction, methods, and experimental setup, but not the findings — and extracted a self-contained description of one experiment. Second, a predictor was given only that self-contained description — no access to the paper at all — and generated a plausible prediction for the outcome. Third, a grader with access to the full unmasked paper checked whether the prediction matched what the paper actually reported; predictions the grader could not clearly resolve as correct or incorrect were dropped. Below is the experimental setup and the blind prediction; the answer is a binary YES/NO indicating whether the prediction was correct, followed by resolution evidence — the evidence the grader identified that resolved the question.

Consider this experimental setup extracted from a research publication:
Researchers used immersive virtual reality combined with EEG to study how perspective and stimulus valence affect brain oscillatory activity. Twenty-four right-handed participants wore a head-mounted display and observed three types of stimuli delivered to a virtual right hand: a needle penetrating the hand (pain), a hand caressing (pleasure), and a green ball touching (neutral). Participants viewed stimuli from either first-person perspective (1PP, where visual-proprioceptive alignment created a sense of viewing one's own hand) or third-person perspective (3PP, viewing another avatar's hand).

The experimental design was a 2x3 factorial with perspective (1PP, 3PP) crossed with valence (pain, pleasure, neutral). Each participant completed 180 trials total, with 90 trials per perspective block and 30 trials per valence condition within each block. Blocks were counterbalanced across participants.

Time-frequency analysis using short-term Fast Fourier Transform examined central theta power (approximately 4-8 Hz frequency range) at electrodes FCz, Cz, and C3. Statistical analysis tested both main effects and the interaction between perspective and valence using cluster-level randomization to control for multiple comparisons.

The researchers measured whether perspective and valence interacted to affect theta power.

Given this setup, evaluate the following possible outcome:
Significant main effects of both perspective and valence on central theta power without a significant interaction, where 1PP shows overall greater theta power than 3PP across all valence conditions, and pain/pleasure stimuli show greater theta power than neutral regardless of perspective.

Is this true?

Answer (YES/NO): NO